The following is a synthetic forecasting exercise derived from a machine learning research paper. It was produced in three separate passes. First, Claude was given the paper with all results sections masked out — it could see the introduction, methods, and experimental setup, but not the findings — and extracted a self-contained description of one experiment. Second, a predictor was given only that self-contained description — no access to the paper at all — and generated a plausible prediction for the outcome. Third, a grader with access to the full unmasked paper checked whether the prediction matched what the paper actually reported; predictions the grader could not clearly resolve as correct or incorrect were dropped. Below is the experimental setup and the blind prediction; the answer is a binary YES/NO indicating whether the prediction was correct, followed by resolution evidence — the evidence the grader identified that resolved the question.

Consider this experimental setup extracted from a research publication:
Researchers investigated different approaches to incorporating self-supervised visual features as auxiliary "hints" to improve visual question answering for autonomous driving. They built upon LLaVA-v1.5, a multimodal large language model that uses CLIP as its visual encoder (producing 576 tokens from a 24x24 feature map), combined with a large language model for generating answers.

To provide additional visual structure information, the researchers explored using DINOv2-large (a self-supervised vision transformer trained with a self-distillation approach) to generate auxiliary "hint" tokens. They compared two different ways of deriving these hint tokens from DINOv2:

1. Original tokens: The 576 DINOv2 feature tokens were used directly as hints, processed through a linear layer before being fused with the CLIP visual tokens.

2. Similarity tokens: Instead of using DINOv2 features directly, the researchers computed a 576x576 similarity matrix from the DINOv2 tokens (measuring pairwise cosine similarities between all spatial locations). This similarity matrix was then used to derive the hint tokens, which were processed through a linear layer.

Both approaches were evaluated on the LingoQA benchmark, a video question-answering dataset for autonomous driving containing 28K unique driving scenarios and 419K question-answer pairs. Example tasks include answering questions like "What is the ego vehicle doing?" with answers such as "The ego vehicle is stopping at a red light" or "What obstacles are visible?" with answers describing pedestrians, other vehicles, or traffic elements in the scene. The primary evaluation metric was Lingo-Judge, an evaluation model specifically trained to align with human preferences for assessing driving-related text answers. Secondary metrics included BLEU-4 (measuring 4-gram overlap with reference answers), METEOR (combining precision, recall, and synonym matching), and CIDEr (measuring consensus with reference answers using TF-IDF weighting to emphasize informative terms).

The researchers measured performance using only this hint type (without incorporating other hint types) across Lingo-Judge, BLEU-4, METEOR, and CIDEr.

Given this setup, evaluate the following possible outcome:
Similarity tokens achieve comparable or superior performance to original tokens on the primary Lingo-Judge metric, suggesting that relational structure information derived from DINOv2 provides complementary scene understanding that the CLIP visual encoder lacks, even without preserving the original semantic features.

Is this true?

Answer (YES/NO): YES